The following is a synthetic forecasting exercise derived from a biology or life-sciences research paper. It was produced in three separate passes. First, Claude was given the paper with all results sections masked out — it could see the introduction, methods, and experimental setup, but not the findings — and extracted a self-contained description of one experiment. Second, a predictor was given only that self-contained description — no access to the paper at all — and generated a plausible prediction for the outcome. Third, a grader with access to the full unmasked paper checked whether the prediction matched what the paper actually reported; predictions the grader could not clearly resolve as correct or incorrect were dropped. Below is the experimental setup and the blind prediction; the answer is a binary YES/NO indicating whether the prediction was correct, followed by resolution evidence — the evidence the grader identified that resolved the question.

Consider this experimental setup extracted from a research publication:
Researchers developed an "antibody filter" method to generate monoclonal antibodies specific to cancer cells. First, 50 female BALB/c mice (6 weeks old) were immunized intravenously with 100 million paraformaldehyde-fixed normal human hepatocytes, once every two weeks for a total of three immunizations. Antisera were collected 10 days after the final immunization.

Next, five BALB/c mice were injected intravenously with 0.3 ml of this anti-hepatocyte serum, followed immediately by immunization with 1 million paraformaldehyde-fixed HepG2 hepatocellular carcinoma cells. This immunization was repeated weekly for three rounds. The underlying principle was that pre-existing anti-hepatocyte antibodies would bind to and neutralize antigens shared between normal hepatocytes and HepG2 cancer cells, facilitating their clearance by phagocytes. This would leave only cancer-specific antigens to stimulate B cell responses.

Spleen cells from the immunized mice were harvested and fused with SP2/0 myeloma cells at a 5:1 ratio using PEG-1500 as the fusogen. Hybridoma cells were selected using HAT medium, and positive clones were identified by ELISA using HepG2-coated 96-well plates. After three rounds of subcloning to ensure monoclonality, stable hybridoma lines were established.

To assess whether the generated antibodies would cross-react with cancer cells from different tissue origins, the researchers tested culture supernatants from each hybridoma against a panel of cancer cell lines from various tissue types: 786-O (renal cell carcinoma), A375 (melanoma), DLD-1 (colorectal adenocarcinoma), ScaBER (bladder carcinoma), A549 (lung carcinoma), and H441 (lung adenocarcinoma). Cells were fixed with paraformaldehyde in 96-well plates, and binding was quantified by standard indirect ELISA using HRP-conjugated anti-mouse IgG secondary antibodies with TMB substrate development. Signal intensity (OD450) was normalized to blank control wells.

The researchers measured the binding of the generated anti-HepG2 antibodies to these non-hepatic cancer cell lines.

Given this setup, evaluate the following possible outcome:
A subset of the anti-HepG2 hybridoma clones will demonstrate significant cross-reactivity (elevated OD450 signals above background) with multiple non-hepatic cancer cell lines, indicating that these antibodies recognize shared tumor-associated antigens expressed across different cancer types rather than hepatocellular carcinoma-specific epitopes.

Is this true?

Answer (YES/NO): NO